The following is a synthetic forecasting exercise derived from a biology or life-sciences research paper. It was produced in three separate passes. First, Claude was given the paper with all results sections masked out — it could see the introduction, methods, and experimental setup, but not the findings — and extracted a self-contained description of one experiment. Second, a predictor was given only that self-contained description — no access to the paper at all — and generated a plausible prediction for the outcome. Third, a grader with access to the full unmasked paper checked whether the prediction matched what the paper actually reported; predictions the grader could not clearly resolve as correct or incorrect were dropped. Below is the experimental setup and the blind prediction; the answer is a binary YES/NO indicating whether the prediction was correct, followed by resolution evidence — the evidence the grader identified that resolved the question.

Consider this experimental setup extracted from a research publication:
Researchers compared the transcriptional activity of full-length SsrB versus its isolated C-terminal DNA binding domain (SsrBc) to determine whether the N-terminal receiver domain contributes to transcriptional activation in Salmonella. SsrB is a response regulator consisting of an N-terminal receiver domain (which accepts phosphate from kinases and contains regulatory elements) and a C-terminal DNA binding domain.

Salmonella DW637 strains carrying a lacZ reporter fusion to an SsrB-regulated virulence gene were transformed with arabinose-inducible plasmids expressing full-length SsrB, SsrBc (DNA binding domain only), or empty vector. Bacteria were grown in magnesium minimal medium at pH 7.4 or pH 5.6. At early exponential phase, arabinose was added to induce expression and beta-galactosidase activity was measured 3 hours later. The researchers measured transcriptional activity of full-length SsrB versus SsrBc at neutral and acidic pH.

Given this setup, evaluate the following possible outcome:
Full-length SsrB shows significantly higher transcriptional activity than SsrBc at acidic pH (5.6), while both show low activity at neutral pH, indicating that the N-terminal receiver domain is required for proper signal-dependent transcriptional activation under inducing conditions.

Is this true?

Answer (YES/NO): NO